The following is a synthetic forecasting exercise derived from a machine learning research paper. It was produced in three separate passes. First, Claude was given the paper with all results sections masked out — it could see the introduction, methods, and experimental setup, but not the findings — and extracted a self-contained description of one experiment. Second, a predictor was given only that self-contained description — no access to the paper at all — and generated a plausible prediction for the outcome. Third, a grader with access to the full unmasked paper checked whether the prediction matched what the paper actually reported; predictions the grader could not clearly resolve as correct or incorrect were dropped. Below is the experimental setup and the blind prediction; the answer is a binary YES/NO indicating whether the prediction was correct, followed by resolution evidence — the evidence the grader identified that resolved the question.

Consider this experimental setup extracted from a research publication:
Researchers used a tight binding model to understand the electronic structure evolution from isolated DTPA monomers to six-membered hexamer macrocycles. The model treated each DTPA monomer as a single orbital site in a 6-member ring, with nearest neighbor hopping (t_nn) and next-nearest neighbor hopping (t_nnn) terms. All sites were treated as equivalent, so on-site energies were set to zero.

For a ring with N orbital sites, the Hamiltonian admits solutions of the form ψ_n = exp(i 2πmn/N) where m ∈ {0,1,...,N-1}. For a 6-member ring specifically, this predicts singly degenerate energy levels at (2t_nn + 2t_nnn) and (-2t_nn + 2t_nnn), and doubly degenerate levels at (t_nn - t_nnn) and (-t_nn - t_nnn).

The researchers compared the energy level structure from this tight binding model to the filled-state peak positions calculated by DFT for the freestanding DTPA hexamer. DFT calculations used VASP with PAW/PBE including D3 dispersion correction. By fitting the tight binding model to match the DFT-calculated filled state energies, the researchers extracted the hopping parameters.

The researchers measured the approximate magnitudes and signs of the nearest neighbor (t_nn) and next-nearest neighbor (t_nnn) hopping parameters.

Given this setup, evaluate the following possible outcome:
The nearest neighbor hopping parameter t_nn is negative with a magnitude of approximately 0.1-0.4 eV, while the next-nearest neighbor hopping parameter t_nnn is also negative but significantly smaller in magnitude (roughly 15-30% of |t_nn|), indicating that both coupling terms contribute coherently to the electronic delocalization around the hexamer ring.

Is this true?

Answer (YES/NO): NO